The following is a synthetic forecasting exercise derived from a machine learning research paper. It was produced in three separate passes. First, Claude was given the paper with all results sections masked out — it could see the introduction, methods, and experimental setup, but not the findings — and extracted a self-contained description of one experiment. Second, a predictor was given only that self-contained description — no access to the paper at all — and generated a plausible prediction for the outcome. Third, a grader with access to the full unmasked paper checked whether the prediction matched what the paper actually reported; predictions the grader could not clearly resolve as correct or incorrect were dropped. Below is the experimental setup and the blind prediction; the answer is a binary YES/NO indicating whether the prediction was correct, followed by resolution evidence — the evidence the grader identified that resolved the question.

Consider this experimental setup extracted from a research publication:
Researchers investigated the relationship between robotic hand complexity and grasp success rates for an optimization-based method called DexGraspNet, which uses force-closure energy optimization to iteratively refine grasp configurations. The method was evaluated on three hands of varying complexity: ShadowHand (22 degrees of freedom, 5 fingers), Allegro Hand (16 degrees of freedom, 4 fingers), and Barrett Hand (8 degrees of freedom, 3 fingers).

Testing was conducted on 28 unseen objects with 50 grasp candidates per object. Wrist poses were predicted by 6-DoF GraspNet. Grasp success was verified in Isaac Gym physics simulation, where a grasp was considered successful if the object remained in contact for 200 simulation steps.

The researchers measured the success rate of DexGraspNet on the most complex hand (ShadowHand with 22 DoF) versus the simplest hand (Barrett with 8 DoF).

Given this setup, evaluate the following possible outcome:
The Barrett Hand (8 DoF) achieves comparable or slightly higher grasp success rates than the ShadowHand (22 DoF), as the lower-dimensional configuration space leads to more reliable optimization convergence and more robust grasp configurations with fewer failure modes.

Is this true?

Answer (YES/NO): NO